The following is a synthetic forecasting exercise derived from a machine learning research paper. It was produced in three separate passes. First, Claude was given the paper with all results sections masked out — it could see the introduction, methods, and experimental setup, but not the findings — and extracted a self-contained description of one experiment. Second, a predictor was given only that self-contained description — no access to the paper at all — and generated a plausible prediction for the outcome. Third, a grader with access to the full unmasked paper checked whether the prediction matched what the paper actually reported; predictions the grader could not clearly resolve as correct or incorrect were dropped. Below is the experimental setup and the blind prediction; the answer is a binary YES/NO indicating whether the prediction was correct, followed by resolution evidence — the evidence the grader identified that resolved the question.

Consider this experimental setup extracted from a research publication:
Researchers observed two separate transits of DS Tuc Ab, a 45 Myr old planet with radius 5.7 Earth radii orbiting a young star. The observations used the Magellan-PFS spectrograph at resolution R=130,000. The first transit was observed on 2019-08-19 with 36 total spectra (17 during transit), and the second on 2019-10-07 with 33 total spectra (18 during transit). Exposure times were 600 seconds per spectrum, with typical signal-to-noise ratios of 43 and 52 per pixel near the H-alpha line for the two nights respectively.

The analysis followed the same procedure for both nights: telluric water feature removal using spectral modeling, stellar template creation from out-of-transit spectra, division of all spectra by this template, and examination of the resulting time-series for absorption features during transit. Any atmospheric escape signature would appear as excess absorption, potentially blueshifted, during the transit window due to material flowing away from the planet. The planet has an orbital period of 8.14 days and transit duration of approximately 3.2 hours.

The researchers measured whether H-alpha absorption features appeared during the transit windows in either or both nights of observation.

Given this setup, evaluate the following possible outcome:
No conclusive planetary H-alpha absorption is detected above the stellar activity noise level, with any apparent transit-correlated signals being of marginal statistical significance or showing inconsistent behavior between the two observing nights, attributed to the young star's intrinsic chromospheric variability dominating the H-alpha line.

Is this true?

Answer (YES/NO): YES